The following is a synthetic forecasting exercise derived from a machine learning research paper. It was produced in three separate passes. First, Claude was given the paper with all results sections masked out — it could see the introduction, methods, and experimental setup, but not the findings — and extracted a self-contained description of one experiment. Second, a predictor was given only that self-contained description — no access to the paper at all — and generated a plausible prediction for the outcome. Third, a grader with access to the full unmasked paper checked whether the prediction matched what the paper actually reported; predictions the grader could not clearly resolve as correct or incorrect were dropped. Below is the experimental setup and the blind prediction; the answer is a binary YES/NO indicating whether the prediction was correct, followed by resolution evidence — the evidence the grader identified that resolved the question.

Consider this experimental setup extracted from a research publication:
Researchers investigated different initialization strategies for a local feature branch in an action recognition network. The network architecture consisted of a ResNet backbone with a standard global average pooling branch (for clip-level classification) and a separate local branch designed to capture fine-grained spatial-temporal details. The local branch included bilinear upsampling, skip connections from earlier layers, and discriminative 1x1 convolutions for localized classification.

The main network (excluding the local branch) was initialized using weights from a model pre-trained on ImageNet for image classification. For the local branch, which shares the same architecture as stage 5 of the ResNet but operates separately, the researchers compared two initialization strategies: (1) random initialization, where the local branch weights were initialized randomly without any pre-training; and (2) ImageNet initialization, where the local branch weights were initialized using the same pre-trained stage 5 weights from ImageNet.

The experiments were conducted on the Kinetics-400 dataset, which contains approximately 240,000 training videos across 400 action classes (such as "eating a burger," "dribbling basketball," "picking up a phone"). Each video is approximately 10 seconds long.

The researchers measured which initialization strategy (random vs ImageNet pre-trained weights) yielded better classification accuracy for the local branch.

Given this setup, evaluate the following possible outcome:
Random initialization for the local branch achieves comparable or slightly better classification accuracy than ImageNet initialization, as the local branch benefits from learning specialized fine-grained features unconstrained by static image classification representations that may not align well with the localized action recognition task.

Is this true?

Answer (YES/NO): YES